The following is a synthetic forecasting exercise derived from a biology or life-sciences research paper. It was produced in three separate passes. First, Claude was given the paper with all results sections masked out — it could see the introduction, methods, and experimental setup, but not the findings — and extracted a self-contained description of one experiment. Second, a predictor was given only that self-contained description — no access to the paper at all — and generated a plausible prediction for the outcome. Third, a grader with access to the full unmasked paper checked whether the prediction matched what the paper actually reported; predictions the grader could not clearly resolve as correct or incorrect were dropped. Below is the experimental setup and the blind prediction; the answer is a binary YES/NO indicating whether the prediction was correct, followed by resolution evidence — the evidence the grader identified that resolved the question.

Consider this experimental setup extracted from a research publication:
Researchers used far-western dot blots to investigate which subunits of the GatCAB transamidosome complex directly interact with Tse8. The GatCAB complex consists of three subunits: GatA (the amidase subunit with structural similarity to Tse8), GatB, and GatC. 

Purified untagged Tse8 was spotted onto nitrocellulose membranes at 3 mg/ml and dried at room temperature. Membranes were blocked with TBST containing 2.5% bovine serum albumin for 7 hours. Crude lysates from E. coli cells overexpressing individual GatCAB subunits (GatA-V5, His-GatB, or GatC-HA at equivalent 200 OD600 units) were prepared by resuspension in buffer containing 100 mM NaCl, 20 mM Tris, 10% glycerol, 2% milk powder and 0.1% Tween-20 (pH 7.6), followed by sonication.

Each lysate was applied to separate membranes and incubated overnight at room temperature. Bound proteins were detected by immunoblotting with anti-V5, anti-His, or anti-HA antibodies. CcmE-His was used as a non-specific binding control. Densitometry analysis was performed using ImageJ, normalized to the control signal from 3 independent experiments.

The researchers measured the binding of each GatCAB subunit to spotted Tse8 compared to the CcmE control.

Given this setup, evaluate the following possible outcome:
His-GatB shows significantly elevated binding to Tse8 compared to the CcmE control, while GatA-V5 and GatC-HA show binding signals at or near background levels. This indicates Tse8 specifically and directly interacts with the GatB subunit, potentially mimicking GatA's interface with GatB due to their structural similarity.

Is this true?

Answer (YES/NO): NO